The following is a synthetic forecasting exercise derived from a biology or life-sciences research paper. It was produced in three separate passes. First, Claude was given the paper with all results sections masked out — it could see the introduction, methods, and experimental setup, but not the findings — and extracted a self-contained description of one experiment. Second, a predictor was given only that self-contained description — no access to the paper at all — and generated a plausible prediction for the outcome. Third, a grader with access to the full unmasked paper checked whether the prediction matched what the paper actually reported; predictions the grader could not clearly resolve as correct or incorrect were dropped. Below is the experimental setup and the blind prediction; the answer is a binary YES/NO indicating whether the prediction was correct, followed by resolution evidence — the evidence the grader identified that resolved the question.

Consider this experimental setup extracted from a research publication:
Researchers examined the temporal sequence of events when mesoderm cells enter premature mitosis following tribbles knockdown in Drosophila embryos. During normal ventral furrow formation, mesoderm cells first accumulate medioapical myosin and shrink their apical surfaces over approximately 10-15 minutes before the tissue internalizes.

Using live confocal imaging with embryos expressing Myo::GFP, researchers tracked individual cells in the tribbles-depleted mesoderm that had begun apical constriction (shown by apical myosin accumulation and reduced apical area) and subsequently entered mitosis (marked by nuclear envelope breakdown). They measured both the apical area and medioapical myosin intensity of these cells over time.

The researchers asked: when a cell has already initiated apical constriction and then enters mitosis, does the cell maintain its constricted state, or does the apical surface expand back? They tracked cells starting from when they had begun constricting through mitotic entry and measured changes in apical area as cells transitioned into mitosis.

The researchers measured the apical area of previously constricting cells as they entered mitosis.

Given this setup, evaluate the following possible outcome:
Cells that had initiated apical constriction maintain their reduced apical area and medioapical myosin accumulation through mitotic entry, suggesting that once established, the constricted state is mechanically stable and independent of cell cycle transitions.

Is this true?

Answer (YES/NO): NO